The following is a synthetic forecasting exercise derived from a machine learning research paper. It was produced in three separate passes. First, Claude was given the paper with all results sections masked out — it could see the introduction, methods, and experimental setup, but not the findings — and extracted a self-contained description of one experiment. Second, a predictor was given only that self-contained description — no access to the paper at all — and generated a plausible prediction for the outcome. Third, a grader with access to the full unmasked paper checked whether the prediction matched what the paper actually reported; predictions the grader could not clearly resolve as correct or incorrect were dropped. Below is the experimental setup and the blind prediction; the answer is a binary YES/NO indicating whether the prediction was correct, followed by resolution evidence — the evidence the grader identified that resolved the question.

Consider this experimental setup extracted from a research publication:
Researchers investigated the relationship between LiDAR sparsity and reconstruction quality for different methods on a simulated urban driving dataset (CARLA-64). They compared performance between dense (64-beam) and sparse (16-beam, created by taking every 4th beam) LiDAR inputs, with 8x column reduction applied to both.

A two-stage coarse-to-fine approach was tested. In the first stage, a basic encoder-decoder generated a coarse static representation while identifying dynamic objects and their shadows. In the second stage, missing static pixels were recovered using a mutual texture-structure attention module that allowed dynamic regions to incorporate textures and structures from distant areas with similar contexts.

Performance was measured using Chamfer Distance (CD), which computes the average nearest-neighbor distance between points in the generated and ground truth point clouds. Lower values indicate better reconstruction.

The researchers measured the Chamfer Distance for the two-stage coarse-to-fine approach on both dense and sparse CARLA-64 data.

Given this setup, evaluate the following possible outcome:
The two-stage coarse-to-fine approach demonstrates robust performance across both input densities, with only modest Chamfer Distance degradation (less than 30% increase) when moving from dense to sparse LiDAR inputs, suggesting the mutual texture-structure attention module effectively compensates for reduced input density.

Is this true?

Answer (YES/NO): NO